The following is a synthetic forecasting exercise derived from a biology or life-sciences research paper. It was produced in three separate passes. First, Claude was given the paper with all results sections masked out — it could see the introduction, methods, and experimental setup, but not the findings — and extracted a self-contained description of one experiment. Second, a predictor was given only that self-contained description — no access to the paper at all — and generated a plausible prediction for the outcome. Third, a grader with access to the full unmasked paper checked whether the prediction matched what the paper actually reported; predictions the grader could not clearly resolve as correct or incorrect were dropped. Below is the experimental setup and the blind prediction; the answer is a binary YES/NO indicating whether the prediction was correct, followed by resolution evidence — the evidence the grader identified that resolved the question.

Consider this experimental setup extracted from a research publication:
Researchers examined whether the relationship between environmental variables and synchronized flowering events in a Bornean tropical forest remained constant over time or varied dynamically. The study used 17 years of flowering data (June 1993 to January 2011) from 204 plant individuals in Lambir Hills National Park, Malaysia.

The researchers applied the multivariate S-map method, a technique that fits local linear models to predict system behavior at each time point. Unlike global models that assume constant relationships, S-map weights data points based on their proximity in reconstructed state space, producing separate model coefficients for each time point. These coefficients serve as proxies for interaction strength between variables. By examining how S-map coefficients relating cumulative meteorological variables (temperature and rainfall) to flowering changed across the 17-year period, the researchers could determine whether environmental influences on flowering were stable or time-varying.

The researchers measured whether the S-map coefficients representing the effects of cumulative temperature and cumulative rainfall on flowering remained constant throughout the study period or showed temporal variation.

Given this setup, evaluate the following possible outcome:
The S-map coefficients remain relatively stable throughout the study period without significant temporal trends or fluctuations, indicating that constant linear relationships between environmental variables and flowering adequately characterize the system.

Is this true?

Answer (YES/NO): NO